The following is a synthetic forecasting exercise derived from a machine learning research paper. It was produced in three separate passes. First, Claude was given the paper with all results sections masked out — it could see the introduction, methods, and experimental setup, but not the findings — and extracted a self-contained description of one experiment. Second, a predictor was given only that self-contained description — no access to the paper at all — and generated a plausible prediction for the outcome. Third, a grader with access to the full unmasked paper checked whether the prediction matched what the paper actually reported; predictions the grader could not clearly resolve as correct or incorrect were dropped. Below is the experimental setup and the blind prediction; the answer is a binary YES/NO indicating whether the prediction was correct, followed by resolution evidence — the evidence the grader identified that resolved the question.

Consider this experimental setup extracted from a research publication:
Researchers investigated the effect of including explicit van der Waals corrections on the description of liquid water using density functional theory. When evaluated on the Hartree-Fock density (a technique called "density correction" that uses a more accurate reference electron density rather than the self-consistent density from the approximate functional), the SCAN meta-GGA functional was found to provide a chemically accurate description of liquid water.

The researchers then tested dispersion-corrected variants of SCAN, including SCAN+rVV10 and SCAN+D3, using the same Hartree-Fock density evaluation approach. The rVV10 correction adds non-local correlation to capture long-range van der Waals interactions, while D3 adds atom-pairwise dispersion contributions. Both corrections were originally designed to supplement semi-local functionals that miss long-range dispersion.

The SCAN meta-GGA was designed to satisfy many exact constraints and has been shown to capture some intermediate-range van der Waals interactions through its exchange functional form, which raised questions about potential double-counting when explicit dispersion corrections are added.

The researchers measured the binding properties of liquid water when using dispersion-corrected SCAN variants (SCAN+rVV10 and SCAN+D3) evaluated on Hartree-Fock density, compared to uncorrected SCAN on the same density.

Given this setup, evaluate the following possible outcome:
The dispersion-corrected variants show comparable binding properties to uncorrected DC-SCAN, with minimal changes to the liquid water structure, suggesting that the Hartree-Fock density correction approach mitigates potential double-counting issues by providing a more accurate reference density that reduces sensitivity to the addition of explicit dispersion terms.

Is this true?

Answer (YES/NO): NO